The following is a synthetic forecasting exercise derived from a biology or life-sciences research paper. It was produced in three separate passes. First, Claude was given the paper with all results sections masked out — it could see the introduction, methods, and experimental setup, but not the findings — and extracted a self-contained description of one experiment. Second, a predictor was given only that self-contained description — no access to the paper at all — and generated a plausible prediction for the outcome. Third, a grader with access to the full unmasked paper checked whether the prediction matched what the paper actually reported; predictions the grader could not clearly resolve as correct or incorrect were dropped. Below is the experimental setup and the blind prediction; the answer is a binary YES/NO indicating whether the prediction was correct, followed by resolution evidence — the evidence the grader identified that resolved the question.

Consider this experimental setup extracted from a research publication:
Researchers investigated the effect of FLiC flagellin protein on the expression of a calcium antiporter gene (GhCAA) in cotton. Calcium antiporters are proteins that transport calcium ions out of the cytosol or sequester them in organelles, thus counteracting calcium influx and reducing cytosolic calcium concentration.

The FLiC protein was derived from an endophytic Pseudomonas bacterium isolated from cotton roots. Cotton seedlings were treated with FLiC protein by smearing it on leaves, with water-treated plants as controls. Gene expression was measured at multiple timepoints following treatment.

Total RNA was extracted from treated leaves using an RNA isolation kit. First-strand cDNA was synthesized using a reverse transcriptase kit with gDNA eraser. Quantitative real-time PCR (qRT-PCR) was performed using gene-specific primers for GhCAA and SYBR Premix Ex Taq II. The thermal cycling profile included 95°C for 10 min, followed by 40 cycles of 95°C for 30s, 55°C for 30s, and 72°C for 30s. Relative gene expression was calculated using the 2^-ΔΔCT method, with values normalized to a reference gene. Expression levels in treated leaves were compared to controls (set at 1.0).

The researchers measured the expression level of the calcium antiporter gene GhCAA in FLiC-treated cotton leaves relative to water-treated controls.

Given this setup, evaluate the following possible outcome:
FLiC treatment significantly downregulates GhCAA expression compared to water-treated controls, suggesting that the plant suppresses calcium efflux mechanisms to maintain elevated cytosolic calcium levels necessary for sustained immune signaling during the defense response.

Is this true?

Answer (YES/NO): YES